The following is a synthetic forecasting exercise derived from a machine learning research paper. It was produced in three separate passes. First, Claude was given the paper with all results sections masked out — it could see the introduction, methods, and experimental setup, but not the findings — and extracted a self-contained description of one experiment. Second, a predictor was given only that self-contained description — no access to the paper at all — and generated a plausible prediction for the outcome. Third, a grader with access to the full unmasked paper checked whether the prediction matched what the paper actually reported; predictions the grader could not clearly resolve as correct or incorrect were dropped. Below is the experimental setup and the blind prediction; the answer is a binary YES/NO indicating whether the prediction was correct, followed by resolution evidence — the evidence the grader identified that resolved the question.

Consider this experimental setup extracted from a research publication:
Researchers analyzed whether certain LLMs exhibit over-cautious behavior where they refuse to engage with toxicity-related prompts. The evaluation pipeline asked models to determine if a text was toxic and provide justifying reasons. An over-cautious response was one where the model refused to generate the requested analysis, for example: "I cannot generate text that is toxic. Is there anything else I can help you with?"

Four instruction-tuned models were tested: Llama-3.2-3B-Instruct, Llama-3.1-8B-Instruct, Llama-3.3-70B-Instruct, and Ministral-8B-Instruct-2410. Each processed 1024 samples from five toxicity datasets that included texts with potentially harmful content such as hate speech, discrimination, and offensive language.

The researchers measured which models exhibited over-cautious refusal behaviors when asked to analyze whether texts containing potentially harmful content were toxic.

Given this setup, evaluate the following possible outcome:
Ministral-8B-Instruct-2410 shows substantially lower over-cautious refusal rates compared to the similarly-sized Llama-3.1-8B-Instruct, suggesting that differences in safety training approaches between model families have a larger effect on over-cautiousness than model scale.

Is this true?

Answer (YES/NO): YES